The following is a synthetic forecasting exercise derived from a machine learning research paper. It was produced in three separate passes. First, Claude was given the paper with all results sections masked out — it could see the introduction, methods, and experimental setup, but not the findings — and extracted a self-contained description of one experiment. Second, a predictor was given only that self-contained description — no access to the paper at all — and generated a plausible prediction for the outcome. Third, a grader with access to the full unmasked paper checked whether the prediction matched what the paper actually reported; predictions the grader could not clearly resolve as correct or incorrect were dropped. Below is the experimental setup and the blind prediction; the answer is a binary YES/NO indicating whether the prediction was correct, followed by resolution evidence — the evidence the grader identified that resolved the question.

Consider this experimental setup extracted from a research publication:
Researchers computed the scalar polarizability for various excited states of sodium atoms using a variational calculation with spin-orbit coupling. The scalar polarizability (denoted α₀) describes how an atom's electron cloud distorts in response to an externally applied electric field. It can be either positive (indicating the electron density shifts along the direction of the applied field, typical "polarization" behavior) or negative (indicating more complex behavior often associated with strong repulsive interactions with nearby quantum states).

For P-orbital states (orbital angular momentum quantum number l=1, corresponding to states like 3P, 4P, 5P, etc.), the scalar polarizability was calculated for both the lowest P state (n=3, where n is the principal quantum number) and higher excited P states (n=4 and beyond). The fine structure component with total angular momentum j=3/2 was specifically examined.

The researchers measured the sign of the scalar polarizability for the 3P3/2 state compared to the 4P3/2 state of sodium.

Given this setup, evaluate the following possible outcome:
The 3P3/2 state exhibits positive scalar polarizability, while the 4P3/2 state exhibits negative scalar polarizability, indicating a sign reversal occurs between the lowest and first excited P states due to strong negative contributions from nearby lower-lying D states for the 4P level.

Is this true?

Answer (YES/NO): YES